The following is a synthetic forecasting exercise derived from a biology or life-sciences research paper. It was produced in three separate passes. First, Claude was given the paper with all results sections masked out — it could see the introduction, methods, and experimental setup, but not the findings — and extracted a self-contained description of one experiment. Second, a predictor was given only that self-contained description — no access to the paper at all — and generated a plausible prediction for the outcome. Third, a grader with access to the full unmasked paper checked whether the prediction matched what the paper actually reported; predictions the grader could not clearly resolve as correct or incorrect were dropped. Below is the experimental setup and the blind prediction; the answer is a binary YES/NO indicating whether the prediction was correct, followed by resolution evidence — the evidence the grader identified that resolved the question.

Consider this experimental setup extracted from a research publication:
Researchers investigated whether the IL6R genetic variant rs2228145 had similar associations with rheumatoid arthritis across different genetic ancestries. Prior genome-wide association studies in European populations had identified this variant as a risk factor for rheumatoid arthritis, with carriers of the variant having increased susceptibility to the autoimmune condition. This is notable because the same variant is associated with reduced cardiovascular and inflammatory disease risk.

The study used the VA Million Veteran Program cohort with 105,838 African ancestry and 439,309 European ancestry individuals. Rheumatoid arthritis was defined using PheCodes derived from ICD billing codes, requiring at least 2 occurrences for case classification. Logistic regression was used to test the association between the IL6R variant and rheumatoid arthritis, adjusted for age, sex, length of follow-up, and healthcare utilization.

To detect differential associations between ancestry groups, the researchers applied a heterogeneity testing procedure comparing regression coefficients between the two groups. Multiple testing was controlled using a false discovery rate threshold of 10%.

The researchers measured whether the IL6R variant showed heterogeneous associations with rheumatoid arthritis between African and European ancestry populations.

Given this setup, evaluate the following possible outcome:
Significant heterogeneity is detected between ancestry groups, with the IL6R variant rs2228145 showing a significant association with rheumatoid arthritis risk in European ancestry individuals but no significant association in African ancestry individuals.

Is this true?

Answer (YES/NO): NO